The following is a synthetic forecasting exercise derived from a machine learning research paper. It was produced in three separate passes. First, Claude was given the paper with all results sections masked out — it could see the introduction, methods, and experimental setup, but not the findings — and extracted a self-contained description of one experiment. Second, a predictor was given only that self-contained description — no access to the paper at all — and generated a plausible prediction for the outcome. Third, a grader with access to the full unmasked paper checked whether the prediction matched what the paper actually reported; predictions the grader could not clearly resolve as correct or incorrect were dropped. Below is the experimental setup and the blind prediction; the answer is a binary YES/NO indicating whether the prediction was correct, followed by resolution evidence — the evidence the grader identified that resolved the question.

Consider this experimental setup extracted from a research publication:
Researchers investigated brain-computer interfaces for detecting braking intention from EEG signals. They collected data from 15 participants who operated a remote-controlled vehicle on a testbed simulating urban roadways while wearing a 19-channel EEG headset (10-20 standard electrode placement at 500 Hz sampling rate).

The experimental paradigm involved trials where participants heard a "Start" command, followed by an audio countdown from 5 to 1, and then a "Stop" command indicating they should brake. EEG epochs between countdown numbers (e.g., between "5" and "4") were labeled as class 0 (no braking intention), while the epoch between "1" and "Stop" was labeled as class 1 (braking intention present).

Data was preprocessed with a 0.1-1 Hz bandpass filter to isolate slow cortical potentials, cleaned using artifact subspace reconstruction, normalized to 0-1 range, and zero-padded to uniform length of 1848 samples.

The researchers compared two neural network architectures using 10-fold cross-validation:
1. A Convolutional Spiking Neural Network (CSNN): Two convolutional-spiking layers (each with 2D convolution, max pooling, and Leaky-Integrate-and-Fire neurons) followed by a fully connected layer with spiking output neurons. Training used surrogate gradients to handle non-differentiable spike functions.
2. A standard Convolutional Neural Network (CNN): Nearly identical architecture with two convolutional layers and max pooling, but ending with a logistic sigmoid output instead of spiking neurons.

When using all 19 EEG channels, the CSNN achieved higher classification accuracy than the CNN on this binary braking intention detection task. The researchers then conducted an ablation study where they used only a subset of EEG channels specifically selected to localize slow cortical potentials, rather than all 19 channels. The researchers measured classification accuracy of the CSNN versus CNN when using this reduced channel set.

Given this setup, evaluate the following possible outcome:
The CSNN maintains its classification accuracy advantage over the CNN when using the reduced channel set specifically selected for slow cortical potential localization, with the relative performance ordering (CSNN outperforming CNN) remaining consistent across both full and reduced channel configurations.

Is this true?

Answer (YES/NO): NO